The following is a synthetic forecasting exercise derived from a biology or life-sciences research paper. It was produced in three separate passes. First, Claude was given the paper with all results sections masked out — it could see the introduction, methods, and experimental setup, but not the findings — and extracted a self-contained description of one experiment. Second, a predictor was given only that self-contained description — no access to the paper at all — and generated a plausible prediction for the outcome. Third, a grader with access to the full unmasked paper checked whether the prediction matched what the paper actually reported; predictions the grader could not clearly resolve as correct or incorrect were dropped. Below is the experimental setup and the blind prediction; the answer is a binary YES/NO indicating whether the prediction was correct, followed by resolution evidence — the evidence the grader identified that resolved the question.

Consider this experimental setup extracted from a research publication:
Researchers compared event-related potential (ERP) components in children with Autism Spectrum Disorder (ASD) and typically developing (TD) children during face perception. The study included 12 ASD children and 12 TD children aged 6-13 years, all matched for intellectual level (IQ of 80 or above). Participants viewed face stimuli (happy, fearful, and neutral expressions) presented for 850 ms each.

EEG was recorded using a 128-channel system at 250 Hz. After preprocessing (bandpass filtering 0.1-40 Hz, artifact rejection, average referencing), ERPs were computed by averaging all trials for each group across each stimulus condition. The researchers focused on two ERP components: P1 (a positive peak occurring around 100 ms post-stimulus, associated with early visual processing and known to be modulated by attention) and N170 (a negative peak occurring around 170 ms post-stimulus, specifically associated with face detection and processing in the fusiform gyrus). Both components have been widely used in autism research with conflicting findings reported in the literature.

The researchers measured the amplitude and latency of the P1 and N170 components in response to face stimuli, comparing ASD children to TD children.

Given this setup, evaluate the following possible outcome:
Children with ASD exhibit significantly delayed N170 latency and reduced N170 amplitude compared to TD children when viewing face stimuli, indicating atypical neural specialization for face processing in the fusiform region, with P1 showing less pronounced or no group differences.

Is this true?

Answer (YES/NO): NO